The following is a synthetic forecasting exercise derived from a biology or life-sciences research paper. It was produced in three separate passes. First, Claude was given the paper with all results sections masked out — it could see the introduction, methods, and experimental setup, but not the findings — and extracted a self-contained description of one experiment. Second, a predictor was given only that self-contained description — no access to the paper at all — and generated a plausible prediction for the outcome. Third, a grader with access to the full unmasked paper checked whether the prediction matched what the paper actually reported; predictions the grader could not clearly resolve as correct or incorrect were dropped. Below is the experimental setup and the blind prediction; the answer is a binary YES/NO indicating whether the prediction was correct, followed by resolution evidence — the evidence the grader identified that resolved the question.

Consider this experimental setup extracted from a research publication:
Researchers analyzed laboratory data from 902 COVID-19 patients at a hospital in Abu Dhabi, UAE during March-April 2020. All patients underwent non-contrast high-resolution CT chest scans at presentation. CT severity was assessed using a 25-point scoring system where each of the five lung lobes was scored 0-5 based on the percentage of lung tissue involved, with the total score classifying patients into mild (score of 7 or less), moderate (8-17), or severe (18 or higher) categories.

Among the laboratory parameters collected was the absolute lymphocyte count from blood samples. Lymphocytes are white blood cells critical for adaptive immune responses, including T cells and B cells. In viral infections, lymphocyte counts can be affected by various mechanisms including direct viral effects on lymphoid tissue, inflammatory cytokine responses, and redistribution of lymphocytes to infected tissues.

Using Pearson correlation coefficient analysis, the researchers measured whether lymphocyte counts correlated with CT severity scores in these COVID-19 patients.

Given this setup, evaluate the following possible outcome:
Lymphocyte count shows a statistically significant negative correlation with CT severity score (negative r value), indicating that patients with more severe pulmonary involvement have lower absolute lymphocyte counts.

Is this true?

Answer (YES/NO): YES